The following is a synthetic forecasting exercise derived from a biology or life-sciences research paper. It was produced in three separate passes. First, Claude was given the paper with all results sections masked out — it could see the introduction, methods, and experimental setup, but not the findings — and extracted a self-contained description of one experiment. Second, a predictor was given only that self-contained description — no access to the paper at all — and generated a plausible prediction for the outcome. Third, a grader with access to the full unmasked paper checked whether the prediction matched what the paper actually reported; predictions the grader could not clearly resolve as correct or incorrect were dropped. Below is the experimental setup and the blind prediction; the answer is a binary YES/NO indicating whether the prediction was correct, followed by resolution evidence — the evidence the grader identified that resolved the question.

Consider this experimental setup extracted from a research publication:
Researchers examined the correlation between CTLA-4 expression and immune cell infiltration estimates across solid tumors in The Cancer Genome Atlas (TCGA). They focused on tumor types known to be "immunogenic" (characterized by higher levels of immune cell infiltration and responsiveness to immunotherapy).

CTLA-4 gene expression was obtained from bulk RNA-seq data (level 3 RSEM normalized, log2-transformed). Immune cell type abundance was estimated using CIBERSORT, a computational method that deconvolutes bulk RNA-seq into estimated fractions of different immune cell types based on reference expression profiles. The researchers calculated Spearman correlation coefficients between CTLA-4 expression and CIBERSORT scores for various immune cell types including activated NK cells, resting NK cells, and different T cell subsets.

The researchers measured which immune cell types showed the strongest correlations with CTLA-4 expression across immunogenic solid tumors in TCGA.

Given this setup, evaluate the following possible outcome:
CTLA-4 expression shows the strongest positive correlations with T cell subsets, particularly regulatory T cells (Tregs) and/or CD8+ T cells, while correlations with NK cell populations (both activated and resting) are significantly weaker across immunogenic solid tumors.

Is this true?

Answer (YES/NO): NO